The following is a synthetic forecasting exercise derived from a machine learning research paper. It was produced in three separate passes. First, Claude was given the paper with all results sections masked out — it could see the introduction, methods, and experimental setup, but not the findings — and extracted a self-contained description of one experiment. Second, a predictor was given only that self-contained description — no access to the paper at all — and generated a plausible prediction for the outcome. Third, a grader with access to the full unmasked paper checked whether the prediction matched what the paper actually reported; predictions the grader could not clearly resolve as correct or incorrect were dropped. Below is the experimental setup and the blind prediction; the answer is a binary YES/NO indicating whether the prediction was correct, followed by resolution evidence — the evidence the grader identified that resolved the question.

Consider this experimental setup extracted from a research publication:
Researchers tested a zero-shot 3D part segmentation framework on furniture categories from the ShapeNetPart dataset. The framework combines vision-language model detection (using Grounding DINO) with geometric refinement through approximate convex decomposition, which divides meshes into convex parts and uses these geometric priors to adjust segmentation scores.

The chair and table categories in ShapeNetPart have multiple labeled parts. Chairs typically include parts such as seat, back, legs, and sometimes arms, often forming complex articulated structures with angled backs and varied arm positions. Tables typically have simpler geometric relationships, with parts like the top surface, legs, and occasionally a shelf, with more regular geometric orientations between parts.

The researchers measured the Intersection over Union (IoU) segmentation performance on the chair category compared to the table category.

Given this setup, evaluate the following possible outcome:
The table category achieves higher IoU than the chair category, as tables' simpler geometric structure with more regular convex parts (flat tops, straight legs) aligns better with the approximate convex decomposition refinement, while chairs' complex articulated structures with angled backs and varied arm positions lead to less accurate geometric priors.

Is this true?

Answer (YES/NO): NO